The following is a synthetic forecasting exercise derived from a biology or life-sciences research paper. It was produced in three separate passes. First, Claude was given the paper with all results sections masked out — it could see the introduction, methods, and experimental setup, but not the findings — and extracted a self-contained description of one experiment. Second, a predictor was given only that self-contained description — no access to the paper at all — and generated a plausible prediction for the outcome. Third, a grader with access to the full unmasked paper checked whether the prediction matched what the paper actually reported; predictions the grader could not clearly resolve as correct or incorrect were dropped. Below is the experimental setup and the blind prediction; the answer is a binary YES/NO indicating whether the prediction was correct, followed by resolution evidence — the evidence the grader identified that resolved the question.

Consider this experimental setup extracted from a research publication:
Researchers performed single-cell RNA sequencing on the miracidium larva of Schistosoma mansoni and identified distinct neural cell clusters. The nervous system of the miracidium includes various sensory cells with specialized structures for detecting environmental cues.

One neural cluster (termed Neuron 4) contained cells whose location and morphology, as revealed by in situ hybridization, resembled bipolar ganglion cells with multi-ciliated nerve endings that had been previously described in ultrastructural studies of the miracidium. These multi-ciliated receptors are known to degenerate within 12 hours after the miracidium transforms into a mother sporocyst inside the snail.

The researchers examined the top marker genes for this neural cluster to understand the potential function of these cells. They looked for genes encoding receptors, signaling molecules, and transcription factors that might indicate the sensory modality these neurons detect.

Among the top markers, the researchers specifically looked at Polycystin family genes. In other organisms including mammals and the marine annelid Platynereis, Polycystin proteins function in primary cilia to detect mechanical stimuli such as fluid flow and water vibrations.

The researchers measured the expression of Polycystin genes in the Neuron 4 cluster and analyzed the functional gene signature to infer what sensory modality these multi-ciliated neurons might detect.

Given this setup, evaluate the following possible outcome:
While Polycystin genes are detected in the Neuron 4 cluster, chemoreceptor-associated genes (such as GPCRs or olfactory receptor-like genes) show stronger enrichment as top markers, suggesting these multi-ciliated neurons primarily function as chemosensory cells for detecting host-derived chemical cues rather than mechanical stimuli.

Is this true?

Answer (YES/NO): NO